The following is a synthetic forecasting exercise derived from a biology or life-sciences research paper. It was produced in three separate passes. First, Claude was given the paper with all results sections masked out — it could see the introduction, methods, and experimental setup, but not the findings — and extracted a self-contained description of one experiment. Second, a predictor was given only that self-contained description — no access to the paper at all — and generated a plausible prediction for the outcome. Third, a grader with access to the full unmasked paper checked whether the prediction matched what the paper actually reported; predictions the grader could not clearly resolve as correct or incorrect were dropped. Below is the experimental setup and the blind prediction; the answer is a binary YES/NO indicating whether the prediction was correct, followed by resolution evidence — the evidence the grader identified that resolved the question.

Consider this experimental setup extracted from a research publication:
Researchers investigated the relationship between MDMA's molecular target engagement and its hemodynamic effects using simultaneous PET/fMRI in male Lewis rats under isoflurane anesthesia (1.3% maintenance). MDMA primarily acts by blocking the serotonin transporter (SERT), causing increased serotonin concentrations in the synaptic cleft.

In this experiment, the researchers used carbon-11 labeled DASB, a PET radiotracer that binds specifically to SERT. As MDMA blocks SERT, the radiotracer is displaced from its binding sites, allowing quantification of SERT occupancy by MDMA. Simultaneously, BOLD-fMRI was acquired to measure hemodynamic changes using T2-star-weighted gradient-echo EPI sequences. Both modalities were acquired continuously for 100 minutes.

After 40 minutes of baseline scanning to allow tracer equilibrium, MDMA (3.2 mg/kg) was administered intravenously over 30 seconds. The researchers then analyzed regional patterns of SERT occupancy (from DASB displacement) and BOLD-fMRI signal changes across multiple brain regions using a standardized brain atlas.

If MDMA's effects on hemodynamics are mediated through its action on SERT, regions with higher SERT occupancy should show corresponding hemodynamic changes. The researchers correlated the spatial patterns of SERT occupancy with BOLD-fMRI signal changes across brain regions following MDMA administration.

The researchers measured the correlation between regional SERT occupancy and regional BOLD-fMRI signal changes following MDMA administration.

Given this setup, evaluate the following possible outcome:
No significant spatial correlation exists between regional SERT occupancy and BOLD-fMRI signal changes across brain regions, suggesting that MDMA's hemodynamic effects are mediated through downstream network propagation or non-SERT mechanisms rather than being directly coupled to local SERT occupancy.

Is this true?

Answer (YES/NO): NO